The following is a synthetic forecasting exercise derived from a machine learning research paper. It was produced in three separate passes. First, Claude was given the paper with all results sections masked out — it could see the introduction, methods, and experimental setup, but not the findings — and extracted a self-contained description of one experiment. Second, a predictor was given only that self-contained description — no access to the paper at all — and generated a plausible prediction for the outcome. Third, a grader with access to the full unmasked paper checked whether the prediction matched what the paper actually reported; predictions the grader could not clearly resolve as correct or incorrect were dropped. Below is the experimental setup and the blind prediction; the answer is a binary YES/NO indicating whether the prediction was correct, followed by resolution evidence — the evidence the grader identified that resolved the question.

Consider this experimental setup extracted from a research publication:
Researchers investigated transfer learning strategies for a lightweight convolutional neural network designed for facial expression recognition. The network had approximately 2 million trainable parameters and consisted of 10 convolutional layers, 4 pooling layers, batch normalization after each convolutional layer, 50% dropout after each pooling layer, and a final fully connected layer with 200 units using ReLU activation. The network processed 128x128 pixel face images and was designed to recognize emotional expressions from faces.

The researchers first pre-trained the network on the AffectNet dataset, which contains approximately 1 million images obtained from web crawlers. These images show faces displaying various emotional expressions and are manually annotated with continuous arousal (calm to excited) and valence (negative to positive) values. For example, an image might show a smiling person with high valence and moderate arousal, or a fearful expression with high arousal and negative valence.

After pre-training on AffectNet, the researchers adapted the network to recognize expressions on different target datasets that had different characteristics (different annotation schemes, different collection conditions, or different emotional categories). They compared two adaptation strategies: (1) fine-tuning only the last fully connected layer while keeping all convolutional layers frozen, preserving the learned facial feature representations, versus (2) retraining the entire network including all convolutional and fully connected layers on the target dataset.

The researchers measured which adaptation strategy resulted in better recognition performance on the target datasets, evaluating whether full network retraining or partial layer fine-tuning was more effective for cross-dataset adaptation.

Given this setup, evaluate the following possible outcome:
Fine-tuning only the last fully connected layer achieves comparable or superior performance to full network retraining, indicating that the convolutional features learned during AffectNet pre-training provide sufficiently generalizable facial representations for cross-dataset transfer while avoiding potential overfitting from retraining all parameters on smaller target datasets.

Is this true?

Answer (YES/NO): YES